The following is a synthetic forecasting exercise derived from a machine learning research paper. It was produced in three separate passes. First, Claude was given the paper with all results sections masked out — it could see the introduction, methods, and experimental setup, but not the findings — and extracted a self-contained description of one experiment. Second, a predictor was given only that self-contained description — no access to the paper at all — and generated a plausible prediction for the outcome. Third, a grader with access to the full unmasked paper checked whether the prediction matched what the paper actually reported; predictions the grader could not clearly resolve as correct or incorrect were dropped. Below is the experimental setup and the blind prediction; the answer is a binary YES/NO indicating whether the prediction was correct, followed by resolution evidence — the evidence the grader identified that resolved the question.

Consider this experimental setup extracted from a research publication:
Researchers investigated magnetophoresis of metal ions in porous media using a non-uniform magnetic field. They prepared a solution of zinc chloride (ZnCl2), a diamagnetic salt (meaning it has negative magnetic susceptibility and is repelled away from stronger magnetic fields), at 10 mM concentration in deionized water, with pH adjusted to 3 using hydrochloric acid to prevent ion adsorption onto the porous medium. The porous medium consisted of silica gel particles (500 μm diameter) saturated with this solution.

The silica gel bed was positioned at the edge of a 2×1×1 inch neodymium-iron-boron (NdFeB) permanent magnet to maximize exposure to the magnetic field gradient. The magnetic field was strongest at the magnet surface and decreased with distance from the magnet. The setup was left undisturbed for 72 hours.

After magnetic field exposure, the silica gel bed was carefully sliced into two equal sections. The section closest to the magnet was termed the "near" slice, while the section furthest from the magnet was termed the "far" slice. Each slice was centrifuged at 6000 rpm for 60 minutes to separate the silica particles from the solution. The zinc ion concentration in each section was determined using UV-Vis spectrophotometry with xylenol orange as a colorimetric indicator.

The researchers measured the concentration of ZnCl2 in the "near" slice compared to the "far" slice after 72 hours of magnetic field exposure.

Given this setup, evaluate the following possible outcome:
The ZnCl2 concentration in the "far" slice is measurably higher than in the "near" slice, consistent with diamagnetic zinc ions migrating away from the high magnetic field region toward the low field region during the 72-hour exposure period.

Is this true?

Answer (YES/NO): YES